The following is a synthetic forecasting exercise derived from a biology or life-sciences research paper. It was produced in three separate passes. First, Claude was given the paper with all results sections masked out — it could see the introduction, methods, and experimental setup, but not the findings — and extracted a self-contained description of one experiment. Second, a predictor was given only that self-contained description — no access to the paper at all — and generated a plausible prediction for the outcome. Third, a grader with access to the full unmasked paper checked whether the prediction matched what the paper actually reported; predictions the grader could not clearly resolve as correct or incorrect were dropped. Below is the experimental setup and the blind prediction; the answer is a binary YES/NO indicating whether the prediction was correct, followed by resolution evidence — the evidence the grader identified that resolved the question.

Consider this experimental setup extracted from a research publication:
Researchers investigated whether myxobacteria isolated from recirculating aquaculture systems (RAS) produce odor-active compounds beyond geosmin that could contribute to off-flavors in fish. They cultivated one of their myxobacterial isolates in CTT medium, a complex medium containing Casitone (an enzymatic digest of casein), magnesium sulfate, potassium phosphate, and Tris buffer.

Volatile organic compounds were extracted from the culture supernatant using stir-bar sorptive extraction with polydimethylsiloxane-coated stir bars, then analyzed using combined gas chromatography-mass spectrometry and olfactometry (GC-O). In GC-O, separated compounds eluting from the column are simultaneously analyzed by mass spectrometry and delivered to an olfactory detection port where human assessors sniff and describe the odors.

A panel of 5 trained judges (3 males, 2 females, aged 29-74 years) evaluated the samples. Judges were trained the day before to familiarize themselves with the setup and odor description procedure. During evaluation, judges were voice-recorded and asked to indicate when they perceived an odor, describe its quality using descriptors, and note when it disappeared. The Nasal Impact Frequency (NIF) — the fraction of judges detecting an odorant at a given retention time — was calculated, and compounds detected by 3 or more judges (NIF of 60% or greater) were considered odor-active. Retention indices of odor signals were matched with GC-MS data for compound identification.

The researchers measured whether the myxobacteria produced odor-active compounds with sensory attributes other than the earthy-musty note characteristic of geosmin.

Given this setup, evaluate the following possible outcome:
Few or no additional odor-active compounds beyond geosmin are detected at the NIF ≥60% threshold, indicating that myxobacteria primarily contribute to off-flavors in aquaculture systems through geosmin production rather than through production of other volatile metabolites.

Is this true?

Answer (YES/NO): NO